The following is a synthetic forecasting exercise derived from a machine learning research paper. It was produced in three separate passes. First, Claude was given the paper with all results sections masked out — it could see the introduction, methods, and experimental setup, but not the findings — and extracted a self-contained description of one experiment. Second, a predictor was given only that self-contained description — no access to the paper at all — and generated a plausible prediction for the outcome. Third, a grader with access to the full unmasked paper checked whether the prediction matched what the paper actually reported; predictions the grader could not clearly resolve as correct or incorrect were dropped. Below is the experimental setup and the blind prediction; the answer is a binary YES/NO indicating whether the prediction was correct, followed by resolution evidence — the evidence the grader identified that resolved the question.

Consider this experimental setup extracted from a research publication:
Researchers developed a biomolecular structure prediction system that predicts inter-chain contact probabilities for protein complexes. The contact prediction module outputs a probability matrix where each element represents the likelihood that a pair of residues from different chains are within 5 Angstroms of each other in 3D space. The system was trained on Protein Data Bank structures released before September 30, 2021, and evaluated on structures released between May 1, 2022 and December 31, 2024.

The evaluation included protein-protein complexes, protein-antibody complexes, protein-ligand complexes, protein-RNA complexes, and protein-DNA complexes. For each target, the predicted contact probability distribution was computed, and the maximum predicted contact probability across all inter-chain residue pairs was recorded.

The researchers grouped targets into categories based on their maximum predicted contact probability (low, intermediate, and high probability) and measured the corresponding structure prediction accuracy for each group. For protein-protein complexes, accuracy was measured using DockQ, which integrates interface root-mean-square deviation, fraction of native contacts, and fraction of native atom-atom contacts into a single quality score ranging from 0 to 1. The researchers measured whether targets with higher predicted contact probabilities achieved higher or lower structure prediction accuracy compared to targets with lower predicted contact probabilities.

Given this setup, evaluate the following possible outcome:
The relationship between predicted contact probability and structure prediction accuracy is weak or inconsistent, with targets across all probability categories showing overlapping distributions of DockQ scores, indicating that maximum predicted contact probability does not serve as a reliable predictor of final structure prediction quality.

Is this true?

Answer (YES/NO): NO